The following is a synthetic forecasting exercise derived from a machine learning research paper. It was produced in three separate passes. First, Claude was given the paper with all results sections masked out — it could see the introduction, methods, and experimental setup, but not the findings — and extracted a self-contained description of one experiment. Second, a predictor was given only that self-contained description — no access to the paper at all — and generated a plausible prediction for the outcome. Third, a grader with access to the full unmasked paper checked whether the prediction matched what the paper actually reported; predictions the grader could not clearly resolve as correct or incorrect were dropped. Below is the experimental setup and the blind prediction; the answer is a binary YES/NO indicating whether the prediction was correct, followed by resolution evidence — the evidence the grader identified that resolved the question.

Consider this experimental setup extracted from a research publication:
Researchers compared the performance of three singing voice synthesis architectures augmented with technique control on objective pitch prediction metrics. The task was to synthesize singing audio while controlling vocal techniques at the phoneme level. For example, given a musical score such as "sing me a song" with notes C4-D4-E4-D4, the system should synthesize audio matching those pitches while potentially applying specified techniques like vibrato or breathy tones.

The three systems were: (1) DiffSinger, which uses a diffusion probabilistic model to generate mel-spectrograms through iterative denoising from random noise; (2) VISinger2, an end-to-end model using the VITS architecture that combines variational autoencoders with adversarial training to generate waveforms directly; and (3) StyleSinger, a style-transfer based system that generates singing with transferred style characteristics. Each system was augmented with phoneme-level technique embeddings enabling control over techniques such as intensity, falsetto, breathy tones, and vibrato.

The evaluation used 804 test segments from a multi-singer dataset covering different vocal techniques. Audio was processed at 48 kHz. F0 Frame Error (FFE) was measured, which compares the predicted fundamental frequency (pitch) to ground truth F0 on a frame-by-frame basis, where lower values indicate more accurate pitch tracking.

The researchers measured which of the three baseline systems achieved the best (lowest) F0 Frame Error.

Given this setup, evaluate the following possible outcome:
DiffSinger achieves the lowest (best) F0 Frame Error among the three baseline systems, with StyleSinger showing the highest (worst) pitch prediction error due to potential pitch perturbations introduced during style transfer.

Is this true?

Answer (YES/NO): YES